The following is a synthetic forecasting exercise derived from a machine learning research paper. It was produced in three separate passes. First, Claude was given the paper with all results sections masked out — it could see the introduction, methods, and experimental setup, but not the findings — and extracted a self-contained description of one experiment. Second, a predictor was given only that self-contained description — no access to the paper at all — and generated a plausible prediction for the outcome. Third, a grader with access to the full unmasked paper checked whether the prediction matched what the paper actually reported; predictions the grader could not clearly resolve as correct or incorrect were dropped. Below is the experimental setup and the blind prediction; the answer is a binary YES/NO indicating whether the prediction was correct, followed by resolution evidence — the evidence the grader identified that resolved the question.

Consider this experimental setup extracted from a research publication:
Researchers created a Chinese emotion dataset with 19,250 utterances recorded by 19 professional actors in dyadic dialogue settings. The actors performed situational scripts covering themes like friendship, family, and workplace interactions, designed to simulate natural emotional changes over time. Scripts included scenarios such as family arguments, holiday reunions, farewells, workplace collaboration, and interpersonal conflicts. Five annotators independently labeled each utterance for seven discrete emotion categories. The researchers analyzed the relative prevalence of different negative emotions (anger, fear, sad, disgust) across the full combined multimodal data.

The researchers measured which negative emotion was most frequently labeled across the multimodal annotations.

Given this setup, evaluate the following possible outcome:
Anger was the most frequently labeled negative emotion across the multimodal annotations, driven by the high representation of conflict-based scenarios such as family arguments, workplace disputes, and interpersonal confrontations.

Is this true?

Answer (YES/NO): YES